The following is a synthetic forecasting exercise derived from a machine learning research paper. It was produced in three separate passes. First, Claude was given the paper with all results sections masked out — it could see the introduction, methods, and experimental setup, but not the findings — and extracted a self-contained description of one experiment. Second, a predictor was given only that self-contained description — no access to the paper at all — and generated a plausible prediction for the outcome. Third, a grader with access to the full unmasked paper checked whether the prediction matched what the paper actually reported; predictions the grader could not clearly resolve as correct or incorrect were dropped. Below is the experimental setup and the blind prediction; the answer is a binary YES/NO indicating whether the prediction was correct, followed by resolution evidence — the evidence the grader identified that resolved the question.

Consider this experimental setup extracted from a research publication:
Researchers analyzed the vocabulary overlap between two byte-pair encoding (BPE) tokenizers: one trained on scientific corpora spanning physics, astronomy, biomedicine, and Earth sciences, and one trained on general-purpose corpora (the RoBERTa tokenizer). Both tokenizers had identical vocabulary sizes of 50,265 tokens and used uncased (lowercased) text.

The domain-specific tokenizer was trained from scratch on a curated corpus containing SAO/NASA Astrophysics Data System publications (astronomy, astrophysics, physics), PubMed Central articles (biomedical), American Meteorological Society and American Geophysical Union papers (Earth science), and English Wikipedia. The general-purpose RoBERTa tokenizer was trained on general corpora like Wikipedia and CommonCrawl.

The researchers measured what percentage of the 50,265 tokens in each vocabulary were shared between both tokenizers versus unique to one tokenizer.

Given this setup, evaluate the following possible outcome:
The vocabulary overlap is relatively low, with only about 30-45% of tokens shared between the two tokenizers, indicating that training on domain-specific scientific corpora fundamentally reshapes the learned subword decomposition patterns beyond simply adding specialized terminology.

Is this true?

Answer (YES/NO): YES